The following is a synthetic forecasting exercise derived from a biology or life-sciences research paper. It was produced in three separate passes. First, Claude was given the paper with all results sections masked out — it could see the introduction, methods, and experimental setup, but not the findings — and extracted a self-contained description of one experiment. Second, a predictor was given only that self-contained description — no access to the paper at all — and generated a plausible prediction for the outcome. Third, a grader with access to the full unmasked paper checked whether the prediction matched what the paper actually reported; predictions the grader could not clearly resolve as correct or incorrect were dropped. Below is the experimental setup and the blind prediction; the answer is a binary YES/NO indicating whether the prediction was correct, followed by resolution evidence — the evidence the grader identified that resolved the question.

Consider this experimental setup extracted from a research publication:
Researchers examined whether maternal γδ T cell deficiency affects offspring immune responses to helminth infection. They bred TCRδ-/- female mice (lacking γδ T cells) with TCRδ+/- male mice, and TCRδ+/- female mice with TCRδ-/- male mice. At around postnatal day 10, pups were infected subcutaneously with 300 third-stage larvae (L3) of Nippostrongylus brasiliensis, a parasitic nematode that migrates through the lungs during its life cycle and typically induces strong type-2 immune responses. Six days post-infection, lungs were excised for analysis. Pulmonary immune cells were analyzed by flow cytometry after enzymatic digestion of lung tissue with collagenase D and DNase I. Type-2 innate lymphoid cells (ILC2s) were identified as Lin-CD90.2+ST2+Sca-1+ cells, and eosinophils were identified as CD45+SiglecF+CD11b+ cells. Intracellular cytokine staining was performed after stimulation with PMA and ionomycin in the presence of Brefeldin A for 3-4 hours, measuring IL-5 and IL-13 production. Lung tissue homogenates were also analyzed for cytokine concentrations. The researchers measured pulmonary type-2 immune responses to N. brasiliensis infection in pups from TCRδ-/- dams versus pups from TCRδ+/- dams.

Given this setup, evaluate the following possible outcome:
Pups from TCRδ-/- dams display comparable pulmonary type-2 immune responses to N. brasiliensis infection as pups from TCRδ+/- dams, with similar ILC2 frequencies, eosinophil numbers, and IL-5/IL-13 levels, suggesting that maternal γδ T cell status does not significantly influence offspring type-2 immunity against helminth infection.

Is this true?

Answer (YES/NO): NO